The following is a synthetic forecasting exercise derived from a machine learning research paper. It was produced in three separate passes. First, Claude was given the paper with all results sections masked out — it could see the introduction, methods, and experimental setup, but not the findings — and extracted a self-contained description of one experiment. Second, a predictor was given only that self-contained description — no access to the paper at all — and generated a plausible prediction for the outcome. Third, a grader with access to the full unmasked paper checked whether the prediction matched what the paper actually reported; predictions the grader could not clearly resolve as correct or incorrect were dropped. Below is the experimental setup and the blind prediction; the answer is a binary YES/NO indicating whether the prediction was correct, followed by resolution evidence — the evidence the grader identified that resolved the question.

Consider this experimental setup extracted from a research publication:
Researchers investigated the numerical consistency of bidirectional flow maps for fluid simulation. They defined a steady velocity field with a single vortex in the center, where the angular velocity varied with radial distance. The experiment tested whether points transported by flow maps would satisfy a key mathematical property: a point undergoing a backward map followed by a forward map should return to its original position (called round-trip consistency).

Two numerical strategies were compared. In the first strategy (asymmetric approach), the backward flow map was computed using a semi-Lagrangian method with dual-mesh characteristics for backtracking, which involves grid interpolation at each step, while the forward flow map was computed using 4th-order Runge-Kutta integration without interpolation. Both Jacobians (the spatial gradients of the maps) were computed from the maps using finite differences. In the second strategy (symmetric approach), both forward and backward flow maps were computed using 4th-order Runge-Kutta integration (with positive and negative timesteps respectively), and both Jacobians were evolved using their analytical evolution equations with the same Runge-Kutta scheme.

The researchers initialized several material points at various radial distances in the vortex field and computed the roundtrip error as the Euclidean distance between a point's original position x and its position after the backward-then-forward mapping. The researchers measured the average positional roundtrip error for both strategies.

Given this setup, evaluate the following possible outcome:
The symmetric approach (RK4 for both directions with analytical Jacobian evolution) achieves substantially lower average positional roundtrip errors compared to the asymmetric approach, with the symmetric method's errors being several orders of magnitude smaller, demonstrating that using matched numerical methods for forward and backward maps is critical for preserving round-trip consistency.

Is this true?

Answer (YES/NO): YES